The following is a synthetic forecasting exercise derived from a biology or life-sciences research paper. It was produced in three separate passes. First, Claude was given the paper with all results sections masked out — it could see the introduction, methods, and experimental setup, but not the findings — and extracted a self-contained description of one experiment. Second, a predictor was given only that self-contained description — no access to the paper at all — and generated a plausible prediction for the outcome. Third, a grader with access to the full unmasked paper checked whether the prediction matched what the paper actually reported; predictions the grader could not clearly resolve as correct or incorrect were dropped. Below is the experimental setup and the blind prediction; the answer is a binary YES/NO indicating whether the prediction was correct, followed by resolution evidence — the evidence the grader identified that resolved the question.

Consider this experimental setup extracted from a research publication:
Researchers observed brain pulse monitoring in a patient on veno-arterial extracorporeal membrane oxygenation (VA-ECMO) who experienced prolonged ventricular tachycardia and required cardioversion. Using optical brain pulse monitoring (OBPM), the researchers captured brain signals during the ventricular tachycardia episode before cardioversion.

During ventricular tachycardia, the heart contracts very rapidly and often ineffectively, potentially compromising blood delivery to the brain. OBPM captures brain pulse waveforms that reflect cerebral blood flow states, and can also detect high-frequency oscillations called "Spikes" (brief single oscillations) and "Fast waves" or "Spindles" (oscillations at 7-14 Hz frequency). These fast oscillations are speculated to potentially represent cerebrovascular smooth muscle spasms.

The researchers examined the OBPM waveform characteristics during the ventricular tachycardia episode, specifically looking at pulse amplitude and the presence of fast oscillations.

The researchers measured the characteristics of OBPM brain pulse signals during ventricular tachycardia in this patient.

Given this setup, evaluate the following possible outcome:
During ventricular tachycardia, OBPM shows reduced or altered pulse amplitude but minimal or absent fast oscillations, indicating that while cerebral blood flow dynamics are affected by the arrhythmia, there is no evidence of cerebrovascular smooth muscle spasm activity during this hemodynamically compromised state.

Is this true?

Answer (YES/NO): NO